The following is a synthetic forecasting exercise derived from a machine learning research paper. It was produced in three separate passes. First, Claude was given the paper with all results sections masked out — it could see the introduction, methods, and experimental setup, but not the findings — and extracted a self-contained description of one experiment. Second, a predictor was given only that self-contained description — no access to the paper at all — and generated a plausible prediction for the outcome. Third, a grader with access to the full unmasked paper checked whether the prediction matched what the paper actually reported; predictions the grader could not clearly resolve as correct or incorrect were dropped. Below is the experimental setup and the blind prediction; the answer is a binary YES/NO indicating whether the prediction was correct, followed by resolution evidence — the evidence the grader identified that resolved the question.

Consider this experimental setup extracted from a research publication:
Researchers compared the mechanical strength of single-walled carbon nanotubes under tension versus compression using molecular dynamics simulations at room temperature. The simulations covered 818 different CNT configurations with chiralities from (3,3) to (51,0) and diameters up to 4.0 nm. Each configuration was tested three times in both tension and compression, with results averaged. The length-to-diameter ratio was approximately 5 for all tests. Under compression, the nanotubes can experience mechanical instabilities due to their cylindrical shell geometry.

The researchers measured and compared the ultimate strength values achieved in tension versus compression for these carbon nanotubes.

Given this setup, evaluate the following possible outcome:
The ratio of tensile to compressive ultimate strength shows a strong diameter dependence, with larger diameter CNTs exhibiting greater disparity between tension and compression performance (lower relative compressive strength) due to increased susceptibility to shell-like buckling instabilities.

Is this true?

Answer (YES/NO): YES